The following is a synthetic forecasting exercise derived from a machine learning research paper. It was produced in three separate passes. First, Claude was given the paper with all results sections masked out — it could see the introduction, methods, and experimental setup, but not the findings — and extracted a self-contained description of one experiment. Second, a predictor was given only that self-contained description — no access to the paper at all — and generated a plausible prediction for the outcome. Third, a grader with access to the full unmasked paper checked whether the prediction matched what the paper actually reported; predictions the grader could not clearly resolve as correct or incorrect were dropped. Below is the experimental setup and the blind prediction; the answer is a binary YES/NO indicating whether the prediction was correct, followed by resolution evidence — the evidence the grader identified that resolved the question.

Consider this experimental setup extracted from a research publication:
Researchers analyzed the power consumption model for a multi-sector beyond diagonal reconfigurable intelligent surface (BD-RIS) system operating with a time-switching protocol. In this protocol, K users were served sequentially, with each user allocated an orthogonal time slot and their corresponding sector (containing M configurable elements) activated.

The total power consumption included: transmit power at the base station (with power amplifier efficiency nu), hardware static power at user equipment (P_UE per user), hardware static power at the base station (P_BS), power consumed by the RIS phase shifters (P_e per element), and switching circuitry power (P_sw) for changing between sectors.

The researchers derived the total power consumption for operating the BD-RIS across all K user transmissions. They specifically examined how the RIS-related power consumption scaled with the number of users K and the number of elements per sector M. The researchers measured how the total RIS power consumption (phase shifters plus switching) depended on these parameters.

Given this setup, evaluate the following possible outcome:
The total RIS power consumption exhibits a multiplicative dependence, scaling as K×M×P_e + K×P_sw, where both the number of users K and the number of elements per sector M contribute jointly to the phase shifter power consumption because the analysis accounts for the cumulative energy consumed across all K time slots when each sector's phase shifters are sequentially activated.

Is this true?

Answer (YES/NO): NO